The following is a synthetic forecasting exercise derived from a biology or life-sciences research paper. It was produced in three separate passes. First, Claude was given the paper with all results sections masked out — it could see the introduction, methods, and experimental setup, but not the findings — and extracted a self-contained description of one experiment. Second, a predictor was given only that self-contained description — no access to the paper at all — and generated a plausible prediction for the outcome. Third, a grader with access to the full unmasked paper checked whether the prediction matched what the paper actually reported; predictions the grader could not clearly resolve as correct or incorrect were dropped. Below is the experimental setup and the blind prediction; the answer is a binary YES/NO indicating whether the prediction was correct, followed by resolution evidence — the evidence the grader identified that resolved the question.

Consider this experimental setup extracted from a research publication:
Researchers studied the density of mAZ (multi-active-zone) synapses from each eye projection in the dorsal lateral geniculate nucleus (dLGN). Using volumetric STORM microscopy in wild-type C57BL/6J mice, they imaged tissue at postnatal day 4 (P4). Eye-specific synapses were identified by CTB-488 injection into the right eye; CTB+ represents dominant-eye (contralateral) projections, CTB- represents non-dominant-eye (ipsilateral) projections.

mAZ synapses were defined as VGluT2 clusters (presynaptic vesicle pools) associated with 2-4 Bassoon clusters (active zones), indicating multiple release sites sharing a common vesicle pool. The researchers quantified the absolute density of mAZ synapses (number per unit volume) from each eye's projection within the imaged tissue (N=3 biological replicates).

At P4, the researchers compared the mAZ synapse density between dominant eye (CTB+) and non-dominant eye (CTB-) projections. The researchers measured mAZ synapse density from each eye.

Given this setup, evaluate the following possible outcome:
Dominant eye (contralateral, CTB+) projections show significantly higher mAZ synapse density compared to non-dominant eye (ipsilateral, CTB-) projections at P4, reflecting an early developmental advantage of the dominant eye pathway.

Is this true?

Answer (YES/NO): NO